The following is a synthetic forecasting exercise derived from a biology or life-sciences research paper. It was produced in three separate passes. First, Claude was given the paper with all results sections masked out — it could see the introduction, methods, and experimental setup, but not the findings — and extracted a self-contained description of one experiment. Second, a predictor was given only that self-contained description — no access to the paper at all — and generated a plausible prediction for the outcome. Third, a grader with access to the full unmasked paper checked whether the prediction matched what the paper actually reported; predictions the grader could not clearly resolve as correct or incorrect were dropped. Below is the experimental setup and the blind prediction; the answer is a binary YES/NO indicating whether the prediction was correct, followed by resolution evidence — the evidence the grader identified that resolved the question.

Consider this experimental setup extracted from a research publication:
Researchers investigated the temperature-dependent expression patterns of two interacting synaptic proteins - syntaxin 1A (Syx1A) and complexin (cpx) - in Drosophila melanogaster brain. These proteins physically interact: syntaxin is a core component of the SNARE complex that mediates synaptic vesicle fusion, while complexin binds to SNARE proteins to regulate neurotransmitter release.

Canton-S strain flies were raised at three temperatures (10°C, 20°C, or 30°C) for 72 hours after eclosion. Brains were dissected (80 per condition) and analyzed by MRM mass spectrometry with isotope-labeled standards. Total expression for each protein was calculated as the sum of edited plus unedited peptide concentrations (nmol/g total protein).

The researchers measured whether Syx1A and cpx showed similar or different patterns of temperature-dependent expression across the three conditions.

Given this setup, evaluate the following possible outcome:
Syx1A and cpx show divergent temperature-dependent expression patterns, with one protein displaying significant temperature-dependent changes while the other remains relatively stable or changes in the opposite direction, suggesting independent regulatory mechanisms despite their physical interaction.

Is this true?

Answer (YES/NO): NO